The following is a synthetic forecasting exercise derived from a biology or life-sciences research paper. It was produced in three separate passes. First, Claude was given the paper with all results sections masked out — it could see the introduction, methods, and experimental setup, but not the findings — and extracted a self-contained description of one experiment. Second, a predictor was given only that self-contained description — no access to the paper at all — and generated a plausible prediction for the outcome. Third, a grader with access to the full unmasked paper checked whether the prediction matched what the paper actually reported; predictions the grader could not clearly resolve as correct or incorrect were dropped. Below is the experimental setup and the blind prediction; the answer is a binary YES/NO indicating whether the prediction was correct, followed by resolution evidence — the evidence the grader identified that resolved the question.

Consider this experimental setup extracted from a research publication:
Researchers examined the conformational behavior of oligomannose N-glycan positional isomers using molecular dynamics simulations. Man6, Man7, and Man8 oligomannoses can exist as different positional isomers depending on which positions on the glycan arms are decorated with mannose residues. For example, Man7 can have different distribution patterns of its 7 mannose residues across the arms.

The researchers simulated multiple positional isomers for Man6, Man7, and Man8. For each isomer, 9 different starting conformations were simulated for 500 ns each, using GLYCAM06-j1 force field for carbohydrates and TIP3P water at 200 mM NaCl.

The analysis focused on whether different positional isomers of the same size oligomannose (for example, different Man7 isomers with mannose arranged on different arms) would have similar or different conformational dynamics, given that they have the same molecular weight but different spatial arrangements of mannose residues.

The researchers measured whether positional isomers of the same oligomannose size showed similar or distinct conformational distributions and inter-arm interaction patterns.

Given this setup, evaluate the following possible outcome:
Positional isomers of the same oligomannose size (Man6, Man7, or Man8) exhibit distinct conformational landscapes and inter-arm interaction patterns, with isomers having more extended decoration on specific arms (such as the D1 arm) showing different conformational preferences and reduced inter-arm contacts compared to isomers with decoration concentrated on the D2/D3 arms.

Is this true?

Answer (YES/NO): YES